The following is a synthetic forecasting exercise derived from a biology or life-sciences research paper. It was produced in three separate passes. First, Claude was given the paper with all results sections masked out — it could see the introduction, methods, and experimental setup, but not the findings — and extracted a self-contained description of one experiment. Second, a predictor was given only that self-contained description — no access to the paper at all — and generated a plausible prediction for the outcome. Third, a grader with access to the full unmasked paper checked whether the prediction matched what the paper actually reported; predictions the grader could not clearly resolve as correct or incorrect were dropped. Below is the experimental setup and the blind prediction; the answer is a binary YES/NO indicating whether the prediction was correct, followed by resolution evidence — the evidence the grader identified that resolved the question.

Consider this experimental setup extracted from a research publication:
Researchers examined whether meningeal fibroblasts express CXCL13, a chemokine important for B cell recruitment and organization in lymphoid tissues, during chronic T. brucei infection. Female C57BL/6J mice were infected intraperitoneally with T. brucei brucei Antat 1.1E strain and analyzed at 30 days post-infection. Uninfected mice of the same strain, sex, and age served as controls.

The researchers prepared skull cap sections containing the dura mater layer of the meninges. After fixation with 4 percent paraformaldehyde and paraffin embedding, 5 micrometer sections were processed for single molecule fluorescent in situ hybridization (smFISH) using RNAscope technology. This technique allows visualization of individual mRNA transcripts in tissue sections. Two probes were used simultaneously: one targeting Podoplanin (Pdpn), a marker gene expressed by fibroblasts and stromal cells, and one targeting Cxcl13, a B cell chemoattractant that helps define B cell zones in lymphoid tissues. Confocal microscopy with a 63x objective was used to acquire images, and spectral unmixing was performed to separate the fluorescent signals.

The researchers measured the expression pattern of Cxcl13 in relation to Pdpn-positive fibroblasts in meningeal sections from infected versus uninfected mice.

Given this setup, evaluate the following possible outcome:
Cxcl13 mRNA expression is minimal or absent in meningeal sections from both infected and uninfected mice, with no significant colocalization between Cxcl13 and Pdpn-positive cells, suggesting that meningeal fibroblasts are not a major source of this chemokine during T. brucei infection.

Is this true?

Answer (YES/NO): NO